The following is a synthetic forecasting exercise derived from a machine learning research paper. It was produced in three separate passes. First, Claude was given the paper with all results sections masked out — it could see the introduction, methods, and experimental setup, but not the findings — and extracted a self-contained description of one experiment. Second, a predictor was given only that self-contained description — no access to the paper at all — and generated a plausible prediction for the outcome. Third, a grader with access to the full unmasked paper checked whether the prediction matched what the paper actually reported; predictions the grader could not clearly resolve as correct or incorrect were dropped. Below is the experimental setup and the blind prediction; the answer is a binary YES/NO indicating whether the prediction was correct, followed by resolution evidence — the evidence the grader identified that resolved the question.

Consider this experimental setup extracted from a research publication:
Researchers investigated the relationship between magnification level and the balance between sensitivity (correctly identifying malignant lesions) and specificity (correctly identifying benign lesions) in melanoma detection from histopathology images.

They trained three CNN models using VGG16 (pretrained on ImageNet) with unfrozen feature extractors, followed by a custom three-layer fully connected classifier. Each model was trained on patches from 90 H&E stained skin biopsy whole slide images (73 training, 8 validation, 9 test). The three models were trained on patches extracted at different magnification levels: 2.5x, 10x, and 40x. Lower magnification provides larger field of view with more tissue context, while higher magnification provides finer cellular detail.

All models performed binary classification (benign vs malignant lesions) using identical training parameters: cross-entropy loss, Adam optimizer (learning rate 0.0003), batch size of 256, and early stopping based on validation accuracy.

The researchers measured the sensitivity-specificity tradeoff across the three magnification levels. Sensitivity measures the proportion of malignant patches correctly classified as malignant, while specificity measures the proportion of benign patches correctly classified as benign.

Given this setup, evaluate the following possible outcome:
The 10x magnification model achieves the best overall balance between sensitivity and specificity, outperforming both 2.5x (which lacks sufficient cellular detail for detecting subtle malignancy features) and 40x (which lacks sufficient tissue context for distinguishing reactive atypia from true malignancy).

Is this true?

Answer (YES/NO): NO